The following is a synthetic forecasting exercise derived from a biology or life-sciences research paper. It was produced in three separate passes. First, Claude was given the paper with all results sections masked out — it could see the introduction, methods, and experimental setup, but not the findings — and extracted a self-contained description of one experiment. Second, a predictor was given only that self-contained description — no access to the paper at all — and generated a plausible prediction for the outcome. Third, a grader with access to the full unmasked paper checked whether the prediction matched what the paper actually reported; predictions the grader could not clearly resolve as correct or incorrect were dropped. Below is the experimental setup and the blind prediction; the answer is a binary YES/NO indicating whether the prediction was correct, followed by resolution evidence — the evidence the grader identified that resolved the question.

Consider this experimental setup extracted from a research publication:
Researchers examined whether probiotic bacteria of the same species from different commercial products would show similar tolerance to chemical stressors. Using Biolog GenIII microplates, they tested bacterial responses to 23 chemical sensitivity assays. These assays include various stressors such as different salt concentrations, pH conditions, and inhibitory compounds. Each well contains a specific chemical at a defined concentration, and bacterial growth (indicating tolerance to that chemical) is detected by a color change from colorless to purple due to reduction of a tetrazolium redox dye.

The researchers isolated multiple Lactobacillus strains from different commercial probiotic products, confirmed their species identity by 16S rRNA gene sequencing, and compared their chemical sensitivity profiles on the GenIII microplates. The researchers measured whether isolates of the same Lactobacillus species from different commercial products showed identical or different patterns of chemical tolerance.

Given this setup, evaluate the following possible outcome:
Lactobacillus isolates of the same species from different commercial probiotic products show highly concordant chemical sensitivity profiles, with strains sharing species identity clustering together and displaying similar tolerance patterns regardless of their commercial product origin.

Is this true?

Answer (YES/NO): NO